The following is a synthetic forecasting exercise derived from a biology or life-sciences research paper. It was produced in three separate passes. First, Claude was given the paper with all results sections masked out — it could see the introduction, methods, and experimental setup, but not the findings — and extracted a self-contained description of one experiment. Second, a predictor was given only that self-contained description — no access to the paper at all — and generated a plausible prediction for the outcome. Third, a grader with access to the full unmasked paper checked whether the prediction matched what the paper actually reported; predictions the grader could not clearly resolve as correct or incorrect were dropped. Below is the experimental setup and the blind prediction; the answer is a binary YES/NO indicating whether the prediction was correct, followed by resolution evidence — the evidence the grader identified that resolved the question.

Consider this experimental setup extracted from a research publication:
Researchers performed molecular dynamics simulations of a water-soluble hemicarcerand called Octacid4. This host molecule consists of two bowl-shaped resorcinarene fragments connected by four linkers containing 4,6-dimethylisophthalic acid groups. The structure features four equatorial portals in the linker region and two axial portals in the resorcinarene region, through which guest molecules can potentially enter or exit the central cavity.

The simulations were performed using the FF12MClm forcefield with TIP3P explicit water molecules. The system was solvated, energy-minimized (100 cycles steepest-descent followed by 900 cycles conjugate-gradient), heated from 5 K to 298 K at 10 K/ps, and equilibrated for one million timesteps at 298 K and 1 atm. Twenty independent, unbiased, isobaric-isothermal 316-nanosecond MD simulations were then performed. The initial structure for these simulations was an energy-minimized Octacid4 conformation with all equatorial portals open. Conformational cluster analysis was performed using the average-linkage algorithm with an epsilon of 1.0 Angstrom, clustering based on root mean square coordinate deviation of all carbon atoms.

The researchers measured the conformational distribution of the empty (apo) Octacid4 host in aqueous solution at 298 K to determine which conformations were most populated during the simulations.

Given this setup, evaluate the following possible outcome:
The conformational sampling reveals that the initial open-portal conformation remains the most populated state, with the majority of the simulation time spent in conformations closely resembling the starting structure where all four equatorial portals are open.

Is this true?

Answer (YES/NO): NO